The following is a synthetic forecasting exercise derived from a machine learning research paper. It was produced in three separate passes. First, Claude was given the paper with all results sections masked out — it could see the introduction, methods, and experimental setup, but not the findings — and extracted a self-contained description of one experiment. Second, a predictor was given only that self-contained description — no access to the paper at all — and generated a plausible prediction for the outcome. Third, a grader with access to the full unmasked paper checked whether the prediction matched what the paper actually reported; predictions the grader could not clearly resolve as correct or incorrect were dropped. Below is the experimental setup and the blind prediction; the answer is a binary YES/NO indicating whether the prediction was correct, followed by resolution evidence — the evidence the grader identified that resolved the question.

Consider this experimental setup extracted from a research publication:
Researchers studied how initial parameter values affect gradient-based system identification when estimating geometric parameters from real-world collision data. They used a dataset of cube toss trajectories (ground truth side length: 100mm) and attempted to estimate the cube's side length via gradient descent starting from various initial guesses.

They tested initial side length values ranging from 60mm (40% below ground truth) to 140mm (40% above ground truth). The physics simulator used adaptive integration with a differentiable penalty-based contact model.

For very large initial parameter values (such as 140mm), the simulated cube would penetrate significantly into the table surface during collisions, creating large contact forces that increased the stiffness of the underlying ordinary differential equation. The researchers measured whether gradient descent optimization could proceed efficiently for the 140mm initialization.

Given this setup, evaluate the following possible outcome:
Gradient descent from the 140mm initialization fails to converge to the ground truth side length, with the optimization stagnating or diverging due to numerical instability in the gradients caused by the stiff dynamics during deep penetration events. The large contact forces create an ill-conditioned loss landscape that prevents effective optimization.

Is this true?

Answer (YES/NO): NO